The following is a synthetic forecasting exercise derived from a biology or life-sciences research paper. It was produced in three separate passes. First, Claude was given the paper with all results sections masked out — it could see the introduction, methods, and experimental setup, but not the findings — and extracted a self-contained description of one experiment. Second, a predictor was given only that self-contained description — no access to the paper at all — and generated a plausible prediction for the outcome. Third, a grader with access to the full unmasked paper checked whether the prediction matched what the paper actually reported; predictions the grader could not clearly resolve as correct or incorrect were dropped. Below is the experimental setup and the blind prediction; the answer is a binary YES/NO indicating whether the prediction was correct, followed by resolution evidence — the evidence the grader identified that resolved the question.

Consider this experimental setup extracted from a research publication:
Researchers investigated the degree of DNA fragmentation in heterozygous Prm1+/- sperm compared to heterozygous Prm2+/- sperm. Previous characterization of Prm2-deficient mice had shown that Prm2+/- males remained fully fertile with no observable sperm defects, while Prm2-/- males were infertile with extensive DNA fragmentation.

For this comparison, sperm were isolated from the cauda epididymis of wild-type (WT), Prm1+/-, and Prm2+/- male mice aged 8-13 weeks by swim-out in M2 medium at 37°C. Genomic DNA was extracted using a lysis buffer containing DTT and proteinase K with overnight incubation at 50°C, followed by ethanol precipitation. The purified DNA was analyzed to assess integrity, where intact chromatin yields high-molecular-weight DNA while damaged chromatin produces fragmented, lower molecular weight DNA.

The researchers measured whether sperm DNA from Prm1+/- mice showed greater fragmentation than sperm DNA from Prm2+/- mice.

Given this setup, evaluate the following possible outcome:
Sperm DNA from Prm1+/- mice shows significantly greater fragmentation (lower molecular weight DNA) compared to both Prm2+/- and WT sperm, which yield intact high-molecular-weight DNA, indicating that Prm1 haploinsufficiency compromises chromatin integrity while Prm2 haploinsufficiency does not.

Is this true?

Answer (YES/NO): YES